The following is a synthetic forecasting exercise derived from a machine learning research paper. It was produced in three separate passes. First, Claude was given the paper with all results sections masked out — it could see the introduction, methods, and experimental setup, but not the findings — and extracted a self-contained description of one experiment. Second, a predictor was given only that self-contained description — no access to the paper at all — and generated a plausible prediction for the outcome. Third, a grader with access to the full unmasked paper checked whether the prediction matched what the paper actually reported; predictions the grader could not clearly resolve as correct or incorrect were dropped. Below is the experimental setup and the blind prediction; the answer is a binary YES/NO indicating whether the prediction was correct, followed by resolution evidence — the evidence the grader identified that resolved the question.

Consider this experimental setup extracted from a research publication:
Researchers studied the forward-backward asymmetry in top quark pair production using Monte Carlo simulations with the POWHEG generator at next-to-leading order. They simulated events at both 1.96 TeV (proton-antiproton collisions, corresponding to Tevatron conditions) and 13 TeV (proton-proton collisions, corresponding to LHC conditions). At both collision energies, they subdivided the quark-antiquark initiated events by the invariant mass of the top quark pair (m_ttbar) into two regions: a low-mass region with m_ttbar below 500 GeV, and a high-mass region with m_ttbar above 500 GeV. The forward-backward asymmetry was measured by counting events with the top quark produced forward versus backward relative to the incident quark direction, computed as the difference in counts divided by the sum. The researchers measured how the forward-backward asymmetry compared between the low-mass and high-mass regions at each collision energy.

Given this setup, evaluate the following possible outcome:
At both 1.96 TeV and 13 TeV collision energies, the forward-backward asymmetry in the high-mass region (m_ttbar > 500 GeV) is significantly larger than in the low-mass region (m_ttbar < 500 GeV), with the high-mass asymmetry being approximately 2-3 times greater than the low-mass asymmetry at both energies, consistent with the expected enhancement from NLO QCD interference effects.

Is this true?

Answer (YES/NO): NO